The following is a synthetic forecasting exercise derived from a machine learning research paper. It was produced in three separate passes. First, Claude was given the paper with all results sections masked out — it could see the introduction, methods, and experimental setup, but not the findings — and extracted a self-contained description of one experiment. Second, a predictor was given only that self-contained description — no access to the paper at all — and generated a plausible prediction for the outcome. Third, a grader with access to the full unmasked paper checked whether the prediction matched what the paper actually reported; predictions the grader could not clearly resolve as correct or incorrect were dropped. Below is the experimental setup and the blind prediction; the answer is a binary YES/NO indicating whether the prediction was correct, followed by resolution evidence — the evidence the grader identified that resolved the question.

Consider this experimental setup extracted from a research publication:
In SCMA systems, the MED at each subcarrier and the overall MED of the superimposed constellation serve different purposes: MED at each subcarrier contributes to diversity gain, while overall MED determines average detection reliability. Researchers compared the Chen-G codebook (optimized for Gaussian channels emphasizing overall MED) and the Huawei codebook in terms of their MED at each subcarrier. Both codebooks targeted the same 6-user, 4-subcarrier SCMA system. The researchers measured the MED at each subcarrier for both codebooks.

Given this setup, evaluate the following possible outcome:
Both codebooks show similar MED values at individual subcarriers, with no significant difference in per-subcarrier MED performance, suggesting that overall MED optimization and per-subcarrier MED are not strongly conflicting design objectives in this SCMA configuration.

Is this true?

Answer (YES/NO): NO